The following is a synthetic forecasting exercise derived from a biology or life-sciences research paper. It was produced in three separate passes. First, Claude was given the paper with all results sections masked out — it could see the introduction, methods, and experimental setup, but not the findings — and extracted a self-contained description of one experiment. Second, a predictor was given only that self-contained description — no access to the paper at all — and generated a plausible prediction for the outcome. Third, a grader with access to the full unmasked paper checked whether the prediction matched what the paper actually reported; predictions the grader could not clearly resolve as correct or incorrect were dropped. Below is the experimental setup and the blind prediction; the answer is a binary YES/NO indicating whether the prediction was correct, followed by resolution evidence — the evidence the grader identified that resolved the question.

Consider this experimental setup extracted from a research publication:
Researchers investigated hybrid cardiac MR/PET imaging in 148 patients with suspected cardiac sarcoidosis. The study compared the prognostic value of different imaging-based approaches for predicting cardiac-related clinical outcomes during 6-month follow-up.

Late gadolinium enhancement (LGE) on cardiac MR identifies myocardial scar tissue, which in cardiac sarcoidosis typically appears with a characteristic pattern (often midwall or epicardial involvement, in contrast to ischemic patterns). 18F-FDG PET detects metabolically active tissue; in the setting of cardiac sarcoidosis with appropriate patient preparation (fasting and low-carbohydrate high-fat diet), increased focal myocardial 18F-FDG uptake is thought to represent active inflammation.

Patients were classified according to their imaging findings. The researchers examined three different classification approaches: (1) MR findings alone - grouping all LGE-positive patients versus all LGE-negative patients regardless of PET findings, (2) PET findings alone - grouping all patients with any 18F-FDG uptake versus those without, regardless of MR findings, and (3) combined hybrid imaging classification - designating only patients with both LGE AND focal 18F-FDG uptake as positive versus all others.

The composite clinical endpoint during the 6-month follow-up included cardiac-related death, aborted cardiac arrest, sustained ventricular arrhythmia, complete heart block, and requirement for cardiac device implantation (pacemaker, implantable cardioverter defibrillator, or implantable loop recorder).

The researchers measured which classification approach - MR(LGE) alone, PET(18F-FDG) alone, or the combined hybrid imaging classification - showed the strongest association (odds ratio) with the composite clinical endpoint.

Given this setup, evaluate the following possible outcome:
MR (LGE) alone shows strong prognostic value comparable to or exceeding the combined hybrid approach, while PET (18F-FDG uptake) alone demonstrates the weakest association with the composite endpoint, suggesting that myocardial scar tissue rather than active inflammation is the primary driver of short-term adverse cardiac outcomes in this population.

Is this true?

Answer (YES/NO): NO